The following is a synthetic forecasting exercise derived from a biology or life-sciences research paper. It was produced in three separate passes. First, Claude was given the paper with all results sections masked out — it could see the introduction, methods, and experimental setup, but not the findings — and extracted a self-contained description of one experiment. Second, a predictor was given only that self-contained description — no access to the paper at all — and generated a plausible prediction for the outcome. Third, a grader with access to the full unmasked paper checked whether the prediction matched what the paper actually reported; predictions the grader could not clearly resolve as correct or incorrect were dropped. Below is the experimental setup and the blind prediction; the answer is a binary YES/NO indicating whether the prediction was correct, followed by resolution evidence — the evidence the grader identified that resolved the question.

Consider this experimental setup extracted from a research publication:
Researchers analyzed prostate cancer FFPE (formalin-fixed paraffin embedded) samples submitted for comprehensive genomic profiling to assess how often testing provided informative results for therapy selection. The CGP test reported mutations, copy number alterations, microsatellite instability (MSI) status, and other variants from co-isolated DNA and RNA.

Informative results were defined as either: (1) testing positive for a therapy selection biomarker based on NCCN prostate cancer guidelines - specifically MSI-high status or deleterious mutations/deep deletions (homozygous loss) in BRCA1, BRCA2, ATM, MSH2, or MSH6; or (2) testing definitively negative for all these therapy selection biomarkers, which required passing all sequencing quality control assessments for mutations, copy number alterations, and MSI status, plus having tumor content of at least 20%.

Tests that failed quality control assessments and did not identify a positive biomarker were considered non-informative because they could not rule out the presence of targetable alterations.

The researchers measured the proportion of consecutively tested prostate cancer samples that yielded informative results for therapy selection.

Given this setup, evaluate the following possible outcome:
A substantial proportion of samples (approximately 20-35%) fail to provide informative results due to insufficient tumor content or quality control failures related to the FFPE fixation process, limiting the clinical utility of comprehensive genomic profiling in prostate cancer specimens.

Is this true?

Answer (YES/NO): NO